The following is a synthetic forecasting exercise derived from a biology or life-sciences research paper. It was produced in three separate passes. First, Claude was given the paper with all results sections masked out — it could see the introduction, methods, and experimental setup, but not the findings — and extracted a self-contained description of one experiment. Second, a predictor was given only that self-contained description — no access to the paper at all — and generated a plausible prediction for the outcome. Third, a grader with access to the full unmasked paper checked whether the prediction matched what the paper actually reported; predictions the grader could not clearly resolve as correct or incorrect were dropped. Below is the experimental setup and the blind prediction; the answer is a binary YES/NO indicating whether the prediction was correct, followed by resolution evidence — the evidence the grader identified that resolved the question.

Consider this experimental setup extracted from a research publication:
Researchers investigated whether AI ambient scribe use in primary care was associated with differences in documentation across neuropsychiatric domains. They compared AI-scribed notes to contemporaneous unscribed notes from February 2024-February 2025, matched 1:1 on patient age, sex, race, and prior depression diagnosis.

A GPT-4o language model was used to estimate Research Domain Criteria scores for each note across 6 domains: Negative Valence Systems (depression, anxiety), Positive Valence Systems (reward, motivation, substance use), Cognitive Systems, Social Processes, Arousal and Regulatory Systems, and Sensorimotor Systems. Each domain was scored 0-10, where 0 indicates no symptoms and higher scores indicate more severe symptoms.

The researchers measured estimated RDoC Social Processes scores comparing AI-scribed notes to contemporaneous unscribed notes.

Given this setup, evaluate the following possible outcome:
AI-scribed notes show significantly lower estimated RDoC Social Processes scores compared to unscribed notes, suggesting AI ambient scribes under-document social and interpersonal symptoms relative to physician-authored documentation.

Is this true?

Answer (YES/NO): NO